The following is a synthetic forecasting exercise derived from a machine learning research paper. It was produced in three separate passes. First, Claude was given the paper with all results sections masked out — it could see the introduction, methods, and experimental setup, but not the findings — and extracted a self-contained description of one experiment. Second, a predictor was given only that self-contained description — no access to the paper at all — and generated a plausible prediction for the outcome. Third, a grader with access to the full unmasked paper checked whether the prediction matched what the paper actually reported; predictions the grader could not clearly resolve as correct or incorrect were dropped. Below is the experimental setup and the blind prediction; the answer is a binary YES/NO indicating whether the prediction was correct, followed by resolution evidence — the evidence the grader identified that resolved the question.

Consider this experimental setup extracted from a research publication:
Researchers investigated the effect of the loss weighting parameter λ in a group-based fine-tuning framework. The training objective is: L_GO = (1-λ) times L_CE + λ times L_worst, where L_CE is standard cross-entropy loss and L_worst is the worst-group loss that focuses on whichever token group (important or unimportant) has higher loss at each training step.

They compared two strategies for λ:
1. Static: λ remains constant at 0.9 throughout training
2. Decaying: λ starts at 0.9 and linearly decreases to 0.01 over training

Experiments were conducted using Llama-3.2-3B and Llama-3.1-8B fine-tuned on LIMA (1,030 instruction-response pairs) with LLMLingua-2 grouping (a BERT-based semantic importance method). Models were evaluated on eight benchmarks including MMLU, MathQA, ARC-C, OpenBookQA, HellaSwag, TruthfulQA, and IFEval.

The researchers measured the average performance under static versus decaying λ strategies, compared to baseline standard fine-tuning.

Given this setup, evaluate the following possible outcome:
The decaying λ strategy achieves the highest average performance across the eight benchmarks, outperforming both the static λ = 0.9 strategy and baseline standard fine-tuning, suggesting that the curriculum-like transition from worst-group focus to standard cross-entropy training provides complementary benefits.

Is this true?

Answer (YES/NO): NO